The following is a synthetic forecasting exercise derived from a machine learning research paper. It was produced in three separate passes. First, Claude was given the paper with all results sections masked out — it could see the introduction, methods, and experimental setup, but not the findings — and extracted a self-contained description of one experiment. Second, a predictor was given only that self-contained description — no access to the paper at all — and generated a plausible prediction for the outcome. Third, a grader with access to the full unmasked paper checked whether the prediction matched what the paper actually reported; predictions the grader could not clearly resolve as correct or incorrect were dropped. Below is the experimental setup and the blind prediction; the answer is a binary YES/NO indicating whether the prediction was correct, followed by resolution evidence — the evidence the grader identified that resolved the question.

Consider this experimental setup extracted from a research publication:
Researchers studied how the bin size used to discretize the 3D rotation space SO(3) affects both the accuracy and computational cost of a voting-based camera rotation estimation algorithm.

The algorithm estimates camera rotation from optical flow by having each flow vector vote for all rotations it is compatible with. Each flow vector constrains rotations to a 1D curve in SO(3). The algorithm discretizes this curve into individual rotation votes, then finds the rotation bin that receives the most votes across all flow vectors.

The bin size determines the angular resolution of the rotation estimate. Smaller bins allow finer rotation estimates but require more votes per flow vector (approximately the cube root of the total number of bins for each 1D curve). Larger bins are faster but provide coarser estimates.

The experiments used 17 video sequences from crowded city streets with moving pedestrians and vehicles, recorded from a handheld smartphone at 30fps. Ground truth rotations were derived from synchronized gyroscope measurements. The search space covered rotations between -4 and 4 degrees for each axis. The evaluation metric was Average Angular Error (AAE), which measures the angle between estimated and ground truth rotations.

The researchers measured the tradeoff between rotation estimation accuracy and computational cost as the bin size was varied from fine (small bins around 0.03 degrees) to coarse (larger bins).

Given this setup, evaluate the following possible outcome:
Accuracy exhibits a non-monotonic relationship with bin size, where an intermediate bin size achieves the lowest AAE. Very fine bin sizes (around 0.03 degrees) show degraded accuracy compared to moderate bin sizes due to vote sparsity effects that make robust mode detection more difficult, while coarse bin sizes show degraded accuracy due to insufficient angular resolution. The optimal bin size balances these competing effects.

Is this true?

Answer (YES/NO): YES